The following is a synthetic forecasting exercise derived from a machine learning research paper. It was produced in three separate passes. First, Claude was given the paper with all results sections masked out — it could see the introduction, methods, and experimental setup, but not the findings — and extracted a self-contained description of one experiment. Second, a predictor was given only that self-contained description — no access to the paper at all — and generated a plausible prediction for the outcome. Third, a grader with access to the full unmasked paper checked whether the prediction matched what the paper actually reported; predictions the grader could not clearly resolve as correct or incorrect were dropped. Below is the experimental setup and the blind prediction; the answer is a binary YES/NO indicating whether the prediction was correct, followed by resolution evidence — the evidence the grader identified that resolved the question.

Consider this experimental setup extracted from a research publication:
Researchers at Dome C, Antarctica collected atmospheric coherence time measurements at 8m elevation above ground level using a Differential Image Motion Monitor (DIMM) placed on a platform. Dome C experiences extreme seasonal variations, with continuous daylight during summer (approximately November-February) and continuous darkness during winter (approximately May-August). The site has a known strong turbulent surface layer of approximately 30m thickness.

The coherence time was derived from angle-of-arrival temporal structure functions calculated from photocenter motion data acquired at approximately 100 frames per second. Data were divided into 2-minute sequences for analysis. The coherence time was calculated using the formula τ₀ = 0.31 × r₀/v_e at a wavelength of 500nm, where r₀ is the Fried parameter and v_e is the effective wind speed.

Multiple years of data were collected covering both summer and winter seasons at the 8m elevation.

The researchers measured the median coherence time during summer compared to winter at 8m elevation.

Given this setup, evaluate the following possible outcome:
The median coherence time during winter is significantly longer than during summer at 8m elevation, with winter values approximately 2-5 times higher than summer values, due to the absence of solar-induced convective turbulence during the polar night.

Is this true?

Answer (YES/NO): NO